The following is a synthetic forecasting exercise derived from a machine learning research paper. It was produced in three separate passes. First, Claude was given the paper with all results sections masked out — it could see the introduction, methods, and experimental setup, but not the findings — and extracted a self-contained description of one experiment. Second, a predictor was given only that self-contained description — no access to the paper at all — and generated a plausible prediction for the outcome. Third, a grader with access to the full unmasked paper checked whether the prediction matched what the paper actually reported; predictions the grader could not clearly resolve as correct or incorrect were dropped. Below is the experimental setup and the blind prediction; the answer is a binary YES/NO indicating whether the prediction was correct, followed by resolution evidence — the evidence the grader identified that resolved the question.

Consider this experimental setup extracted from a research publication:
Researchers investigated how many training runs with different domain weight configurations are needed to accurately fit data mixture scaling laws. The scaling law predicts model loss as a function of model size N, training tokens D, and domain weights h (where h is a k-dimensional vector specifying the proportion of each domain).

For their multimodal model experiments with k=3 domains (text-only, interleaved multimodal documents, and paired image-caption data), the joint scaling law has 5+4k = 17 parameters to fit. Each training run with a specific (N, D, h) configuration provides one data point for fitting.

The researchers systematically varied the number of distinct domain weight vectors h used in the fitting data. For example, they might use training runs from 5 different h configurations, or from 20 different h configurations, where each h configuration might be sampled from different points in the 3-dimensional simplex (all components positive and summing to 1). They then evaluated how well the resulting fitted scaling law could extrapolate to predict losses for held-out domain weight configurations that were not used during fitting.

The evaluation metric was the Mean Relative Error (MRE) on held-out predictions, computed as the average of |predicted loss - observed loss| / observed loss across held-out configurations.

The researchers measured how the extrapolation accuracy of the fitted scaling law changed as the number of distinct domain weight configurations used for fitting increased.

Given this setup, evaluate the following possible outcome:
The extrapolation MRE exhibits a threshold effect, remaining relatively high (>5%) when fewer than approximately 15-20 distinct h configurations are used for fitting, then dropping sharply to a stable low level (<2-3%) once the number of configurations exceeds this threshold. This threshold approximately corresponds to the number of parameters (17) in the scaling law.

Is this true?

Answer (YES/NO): NO